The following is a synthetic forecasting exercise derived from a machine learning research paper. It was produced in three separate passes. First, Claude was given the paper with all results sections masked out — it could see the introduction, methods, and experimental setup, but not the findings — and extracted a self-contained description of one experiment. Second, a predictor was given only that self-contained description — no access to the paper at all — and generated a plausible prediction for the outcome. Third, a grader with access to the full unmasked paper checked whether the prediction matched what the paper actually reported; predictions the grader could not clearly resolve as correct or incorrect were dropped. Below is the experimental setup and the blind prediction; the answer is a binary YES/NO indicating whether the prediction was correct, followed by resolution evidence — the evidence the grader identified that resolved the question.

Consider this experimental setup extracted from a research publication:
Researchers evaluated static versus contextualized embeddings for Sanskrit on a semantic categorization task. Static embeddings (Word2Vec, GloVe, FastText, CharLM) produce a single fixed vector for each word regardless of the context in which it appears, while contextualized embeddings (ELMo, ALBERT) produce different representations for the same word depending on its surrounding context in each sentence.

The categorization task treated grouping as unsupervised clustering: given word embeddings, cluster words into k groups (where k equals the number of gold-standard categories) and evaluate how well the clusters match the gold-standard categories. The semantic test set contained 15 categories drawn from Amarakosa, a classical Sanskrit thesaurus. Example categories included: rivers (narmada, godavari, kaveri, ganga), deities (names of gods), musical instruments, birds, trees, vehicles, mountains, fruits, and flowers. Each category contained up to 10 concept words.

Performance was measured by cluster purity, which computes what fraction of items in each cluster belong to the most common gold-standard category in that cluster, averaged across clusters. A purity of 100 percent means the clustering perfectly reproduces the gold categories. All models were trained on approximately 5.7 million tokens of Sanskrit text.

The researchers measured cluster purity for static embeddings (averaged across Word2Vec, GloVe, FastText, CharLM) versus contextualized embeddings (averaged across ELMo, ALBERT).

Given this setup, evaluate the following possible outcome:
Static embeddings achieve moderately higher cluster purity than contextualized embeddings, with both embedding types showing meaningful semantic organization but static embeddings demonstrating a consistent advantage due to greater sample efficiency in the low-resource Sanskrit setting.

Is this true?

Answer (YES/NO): NO